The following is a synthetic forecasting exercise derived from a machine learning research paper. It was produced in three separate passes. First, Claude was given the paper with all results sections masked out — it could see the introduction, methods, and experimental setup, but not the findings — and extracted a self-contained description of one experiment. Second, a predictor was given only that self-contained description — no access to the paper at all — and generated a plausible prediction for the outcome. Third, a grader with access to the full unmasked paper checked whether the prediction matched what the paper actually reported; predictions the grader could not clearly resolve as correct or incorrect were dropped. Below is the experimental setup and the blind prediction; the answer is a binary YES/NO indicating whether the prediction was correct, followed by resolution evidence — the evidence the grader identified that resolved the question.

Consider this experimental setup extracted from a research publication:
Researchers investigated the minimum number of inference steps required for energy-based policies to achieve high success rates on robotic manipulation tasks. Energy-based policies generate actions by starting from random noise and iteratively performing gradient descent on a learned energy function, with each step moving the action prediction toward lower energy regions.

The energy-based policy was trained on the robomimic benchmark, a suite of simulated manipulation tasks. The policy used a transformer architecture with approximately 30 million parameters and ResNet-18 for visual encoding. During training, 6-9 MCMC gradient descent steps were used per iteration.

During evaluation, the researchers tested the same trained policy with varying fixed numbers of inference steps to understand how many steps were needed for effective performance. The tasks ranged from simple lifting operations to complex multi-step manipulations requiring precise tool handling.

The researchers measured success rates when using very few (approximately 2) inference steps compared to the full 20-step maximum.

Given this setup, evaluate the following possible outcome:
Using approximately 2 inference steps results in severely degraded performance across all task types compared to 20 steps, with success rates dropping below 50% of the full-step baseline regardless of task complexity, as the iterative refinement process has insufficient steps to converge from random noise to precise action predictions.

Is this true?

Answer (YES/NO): NO